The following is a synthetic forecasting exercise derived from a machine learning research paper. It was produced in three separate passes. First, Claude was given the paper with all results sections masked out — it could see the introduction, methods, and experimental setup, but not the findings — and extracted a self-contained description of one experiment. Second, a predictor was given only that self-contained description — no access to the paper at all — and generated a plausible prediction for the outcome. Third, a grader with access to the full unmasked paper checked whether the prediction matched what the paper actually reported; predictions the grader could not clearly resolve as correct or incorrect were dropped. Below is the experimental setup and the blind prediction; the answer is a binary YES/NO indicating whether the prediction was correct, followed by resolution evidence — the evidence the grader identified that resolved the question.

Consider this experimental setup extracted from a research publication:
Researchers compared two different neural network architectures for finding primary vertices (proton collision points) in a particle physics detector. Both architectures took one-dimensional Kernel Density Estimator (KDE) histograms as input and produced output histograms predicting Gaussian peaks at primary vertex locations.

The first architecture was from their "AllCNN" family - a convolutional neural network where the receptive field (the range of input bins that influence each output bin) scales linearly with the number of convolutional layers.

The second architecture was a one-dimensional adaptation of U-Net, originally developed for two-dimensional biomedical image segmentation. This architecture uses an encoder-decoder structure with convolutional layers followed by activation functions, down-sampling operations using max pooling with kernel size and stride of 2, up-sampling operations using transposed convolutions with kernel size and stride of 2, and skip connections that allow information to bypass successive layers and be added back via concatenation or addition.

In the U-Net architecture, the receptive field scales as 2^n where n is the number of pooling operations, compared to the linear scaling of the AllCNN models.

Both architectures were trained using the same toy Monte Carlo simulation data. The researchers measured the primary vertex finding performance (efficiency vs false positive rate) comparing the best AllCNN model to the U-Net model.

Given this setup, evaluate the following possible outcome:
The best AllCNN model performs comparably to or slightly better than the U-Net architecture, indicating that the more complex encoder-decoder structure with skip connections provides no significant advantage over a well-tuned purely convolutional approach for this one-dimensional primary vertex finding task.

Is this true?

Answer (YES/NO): NO